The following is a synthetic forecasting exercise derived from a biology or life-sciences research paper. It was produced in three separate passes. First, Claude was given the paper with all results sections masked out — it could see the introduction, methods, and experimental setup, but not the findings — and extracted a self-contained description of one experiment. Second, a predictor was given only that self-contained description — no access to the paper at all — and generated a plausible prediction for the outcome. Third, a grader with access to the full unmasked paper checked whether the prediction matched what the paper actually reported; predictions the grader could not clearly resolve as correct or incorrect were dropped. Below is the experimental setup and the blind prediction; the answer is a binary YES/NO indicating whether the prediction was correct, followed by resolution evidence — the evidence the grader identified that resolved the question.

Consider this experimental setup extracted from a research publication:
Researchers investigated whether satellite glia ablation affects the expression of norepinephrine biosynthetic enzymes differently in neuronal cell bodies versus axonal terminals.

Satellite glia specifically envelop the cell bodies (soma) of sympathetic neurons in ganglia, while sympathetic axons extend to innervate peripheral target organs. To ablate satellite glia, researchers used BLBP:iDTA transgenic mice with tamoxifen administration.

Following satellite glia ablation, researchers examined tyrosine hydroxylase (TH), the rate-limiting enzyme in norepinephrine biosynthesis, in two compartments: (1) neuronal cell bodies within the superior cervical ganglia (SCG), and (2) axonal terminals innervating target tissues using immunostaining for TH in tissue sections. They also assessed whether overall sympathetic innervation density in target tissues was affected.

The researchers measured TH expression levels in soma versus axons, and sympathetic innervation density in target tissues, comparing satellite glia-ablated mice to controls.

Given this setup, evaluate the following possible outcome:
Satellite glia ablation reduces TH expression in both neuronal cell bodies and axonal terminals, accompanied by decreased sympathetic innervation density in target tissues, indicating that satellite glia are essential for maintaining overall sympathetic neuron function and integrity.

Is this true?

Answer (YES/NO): NO